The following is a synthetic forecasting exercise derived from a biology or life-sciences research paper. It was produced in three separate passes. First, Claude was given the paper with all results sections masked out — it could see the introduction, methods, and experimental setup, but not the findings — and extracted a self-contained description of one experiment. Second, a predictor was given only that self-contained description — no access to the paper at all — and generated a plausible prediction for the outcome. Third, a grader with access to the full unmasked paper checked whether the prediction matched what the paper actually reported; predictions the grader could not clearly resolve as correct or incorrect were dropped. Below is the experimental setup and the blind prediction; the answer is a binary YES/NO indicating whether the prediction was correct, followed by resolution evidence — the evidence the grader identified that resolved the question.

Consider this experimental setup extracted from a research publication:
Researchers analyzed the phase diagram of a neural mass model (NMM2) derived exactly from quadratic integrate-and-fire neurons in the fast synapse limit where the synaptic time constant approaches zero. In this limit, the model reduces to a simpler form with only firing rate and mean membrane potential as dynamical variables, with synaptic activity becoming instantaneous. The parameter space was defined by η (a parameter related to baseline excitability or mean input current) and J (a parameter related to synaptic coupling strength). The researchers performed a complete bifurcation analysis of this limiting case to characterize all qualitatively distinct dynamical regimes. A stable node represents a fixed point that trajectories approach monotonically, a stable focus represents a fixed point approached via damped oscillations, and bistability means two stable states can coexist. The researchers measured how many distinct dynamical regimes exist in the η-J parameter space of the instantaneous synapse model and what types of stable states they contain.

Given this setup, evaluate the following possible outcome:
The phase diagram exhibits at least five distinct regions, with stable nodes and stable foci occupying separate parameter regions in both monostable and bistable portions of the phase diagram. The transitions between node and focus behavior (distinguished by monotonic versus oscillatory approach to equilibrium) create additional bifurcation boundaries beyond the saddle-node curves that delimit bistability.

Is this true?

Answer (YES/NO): NO